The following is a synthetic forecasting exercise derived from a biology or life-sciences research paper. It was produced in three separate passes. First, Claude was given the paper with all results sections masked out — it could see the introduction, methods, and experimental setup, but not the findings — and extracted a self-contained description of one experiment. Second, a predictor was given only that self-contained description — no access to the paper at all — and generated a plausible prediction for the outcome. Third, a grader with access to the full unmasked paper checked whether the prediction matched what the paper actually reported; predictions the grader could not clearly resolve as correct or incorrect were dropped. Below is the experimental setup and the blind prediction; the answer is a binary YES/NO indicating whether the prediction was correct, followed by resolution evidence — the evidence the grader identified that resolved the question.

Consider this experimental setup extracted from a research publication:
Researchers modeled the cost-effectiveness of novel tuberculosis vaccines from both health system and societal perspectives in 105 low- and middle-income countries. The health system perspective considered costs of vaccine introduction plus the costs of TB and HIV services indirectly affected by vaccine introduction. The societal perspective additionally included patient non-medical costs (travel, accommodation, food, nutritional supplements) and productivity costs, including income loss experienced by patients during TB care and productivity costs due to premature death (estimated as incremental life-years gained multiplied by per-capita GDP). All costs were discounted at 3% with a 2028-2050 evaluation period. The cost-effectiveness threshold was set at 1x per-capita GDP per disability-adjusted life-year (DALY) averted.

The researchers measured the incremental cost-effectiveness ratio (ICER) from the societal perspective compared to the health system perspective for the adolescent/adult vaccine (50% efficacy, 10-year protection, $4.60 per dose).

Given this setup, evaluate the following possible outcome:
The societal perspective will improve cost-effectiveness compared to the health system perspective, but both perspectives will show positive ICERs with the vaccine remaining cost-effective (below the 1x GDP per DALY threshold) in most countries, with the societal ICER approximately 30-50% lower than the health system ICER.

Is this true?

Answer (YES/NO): NO